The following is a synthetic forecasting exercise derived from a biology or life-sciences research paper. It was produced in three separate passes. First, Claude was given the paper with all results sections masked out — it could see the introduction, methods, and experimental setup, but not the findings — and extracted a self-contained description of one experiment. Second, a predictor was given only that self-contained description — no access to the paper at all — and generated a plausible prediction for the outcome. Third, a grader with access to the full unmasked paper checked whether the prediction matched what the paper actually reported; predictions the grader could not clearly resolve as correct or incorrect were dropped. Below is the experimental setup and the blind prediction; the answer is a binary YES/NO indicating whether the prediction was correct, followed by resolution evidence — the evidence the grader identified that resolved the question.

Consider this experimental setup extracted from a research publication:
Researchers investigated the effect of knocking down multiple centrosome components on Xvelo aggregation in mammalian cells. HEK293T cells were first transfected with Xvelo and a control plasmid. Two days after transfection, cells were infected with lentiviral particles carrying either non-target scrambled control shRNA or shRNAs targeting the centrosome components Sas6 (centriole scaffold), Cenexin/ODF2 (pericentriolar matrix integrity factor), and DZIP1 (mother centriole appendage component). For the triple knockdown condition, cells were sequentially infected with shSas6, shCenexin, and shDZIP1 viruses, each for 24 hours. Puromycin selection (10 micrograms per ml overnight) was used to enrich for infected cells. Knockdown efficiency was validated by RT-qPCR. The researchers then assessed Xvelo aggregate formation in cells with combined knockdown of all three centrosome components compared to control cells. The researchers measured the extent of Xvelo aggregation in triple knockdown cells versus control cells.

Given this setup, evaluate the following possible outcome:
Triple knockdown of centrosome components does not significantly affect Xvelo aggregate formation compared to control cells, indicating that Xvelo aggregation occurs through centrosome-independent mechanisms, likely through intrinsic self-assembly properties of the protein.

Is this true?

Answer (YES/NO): NO